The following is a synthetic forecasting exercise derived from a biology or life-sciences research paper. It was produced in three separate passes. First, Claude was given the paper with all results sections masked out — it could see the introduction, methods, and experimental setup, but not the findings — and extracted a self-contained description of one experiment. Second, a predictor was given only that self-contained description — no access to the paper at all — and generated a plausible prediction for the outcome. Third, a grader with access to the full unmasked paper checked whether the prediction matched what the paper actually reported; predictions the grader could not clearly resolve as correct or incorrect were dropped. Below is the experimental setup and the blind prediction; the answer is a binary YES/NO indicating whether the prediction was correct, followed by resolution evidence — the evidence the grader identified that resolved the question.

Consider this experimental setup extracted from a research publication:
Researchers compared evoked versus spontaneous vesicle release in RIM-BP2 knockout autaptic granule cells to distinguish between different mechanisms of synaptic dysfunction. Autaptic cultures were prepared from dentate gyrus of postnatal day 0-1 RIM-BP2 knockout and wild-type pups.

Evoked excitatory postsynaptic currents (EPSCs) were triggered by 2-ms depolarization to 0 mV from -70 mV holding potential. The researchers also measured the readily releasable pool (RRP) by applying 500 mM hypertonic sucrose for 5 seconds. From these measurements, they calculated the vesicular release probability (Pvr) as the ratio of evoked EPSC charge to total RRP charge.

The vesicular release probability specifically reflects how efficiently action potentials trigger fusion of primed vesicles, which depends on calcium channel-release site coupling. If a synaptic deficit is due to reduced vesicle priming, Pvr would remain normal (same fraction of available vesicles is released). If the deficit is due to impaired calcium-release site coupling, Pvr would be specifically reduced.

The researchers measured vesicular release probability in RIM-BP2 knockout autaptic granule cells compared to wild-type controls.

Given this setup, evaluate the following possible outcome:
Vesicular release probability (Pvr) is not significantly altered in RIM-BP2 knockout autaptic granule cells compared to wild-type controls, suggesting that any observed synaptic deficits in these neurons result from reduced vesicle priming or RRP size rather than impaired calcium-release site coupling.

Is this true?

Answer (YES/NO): NO